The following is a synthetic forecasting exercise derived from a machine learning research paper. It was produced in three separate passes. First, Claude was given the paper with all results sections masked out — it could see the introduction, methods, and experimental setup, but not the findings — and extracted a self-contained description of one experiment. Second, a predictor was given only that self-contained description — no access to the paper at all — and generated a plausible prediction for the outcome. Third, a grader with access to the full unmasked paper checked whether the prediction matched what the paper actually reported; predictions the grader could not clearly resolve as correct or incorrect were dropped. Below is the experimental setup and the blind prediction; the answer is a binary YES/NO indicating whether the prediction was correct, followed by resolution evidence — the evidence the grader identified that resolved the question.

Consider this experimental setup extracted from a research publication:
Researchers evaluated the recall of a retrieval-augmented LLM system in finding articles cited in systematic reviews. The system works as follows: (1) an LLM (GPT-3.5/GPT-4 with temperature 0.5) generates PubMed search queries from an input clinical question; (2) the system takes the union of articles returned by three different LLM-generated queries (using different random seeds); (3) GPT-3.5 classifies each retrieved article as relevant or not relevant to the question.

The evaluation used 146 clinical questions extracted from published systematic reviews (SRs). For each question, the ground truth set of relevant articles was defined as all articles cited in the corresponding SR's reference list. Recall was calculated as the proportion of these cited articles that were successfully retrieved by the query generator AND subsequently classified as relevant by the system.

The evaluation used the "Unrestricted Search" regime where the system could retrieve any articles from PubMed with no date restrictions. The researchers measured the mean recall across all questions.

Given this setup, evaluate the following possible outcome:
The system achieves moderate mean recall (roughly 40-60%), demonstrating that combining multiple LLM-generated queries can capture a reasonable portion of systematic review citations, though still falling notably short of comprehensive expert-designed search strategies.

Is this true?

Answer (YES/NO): NO